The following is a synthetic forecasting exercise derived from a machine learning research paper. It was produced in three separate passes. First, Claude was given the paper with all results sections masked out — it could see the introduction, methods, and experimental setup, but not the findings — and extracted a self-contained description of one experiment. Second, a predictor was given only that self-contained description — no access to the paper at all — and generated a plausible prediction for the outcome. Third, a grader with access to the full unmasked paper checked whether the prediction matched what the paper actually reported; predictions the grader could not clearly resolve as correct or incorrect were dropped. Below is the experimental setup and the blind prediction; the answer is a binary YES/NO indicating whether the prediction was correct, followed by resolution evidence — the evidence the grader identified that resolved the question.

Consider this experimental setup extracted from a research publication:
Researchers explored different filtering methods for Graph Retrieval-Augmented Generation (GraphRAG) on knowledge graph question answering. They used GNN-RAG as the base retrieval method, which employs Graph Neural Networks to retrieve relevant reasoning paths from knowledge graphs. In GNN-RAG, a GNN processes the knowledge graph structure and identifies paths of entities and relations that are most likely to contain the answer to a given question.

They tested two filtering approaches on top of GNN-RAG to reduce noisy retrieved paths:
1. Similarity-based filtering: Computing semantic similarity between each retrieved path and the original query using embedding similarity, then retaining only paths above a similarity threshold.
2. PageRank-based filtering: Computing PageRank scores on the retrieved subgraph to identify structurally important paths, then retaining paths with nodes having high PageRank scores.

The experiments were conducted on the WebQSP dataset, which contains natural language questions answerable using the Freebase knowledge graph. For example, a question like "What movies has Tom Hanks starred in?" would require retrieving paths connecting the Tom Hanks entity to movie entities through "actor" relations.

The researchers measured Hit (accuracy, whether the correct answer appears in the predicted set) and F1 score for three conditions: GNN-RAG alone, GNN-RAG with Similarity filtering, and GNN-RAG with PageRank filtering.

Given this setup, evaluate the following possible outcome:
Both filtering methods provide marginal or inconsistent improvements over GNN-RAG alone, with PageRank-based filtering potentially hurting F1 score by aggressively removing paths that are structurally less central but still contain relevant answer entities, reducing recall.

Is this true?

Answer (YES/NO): NO